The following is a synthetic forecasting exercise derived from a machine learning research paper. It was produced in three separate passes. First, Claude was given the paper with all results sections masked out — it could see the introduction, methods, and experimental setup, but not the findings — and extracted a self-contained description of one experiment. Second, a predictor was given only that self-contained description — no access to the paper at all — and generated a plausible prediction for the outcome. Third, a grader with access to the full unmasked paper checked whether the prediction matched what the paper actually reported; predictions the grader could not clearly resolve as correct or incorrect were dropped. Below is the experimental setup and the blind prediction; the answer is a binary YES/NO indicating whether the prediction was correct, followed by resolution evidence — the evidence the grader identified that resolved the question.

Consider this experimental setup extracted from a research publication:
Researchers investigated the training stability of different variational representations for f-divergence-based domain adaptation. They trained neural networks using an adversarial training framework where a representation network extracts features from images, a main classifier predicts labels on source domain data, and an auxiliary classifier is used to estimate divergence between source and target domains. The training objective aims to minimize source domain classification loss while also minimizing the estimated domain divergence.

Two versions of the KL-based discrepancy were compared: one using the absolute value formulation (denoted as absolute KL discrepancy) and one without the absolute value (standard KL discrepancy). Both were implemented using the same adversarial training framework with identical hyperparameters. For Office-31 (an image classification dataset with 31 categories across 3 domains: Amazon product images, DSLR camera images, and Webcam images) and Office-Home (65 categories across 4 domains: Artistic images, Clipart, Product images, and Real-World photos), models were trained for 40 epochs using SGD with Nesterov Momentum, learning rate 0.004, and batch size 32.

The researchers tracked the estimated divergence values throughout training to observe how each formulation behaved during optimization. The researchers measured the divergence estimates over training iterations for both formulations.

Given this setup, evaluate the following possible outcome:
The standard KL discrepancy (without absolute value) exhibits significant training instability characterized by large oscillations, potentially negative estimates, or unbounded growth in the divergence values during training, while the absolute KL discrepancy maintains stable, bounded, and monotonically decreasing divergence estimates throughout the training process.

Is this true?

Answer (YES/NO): NO